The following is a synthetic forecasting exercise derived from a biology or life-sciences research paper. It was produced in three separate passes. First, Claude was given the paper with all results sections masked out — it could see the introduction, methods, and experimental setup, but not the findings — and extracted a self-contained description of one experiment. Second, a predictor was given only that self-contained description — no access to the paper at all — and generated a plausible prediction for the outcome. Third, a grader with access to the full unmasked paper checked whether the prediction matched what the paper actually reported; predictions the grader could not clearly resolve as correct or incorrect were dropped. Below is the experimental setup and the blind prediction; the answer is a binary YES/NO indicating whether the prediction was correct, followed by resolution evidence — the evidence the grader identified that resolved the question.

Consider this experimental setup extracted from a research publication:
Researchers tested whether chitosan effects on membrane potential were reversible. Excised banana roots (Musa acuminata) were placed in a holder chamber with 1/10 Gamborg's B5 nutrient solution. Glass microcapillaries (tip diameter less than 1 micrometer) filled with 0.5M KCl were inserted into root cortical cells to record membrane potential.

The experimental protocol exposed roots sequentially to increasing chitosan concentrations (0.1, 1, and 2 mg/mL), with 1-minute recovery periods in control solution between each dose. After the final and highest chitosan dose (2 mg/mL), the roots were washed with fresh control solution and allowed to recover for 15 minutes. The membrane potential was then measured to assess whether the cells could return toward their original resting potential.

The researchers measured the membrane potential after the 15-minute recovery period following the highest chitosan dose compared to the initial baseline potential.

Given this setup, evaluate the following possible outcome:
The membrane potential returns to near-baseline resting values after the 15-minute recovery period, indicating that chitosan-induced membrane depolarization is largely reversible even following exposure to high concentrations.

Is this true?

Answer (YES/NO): NO